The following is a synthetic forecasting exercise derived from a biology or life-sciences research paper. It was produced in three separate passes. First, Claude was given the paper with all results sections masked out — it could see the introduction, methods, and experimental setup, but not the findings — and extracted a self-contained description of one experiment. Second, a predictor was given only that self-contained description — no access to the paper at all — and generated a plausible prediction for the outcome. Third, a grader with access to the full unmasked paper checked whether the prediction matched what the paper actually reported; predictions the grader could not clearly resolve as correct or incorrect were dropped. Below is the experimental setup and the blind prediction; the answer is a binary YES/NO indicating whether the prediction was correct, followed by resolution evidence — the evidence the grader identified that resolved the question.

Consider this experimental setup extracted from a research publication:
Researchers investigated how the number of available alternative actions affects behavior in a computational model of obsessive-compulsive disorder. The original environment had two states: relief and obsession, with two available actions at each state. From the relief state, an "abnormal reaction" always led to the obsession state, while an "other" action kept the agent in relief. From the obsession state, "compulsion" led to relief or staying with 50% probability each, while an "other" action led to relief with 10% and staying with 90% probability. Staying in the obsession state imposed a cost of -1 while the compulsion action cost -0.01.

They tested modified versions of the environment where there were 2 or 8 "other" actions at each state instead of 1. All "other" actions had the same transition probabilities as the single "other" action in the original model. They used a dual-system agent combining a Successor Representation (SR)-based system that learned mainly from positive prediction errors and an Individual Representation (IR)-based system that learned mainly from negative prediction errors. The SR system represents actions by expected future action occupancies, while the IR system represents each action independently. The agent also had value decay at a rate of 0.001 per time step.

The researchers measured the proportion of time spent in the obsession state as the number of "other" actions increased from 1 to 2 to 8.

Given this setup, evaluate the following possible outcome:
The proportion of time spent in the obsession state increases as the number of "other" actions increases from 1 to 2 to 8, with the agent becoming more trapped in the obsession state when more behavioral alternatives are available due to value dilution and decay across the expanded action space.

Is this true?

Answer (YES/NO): NO